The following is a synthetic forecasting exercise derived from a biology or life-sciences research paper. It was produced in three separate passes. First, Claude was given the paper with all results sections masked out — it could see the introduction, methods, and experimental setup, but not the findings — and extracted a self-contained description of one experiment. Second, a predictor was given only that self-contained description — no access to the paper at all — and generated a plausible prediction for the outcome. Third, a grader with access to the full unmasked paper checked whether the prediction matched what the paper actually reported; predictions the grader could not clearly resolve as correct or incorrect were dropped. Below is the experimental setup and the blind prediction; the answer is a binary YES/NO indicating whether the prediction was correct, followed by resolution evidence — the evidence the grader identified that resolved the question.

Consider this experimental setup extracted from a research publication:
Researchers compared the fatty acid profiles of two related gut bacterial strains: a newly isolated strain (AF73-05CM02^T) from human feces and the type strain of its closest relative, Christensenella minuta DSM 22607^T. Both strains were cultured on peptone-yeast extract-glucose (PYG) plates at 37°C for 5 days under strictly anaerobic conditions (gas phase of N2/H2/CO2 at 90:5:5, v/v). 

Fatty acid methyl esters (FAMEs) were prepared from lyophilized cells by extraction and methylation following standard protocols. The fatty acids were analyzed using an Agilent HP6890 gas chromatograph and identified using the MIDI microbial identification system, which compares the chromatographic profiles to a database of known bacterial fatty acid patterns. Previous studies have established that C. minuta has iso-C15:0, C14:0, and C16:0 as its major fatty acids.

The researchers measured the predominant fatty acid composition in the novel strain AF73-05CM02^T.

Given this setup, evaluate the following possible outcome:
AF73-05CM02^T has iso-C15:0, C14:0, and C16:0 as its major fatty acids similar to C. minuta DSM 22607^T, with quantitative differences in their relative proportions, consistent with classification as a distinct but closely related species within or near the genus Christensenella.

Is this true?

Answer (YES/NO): NO